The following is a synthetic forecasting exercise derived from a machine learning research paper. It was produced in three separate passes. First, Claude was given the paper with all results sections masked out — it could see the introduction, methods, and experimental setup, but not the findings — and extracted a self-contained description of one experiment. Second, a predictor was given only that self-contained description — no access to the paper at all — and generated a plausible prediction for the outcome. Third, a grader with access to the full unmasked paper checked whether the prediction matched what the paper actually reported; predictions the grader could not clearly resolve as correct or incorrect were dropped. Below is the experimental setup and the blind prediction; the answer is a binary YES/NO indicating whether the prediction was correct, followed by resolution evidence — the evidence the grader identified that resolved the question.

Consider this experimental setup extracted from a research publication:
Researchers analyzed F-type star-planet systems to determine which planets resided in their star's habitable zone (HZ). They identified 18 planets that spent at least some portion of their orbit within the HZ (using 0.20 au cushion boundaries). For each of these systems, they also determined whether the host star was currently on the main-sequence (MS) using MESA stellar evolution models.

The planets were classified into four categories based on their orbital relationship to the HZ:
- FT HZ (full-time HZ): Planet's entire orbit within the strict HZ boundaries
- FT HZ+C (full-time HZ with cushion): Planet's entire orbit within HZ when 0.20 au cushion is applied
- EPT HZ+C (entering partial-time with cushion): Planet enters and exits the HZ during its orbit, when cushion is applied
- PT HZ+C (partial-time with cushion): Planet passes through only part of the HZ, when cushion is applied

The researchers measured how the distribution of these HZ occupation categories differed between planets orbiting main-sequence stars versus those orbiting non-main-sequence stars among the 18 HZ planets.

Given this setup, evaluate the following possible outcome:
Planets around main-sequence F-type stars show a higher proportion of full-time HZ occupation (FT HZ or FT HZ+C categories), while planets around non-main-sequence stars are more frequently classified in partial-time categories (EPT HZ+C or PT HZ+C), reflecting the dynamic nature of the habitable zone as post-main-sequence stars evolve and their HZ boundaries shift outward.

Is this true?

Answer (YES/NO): YES